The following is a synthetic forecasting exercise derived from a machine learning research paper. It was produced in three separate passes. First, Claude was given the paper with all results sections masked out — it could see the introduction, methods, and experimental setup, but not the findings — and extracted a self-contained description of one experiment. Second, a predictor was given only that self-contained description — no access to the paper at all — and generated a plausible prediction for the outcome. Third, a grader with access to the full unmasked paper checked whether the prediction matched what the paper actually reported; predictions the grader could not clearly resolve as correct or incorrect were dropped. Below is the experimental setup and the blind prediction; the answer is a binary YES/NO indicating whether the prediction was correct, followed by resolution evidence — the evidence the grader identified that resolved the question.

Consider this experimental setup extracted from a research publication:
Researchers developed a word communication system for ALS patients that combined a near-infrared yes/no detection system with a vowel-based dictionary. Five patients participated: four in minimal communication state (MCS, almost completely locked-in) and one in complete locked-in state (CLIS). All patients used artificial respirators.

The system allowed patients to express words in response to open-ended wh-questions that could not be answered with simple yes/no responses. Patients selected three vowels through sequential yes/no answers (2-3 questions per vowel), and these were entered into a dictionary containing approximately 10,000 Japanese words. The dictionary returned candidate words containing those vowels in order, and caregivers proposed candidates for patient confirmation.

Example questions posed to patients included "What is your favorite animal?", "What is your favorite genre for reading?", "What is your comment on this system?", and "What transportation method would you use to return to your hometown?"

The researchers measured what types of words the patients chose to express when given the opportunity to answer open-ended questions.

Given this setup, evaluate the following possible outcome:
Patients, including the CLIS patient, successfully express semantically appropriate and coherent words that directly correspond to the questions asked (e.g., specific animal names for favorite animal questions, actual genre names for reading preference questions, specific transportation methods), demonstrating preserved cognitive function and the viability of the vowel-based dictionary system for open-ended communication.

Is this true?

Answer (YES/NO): YES